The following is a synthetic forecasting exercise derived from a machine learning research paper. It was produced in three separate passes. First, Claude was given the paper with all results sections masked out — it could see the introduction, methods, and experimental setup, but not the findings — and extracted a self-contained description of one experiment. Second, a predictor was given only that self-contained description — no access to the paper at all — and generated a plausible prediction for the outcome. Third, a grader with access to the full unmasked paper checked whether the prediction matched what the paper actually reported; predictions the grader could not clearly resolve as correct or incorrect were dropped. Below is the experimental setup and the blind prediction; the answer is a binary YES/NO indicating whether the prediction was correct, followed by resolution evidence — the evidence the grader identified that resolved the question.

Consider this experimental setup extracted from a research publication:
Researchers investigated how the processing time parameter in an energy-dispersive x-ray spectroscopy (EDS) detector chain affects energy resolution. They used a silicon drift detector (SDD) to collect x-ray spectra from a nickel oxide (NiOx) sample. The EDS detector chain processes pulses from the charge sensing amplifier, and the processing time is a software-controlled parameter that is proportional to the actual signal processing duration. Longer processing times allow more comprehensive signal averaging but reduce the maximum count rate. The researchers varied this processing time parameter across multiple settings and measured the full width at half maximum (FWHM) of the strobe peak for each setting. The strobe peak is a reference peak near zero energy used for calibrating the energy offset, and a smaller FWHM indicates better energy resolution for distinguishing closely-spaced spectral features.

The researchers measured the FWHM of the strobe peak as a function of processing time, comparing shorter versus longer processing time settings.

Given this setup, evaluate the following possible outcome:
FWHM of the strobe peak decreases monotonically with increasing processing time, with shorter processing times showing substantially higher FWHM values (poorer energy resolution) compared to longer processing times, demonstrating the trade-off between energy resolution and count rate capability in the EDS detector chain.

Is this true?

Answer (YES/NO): YES